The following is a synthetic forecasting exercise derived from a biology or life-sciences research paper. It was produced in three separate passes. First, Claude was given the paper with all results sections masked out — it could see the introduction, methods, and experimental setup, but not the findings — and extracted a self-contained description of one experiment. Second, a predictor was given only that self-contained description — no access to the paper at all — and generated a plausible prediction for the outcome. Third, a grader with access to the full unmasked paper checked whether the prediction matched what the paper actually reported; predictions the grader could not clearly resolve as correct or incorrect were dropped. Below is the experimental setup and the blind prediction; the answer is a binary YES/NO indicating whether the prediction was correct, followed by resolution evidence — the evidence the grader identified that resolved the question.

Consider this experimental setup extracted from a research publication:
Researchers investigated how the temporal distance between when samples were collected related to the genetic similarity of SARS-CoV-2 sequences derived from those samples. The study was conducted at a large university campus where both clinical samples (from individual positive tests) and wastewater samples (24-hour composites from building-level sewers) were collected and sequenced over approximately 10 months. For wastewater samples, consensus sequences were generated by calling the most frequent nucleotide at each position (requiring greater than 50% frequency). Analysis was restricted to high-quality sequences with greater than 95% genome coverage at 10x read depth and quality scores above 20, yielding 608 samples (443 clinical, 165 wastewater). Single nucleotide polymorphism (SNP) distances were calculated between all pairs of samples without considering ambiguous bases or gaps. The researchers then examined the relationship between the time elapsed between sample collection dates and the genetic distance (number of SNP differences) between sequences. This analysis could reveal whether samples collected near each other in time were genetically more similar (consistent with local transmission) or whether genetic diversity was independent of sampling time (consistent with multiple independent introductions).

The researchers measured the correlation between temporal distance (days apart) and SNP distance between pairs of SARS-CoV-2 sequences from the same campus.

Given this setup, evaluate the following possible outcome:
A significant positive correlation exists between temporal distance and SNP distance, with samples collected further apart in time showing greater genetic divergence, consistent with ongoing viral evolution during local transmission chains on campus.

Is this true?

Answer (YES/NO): NO